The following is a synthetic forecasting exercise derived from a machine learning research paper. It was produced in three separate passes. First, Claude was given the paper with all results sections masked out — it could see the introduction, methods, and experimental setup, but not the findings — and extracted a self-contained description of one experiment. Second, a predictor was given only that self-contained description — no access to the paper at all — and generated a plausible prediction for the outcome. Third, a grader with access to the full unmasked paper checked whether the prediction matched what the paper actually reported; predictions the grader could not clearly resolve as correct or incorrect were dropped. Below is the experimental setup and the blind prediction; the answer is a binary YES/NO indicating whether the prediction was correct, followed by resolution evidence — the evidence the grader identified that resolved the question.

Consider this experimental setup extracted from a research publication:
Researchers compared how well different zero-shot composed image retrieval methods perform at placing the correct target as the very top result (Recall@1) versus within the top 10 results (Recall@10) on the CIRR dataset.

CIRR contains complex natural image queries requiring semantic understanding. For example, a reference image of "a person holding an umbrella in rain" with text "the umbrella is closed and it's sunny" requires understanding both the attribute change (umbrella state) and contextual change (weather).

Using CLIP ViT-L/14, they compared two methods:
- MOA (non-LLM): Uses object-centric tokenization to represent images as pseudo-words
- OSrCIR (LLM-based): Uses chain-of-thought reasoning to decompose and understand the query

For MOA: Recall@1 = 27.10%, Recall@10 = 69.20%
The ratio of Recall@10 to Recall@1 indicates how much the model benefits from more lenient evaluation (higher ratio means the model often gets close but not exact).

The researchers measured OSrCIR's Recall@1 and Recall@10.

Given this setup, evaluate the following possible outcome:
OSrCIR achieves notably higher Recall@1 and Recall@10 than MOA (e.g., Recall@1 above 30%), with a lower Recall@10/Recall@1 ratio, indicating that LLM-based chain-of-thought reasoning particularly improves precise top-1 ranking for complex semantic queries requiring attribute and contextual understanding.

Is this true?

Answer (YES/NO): NO